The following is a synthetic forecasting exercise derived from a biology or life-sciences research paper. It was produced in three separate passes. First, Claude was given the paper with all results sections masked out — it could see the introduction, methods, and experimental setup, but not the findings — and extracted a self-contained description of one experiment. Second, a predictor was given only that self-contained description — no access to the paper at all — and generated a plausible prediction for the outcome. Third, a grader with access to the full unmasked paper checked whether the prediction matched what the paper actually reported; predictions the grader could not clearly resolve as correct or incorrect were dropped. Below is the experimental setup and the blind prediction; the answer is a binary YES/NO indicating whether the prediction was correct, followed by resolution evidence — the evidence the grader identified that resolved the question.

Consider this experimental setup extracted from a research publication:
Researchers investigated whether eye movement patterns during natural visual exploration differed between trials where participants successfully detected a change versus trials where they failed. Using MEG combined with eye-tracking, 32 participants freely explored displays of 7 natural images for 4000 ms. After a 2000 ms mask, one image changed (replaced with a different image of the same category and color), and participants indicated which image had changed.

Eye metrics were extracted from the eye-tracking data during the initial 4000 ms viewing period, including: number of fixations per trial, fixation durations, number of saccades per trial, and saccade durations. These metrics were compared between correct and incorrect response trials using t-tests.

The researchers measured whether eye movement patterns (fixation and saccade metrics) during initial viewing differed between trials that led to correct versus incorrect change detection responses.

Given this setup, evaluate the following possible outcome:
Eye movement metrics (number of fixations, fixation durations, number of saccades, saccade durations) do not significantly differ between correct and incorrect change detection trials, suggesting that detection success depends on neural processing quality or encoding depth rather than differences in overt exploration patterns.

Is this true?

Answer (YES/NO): YES